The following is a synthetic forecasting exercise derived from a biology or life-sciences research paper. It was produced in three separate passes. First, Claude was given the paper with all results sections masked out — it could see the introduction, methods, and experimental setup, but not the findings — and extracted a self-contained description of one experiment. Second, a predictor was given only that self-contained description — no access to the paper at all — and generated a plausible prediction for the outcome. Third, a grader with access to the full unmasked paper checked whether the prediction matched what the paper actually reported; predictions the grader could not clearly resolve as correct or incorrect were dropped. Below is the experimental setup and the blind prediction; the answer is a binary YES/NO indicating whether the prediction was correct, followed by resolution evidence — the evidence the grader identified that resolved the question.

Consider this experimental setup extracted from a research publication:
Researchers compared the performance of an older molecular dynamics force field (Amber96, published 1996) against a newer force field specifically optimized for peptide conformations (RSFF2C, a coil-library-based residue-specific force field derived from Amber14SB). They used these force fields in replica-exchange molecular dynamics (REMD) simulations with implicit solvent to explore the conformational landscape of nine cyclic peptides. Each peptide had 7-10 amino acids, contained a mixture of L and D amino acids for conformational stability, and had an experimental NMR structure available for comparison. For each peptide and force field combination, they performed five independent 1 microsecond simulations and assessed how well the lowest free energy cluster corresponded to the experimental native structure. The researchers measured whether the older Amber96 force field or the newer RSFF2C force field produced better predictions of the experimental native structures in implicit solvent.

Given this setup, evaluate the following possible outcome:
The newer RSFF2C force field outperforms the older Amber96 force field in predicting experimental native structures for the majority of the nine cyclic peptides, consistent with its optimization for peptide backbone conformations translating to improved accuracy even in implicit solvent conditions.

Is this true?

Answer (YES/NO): NO